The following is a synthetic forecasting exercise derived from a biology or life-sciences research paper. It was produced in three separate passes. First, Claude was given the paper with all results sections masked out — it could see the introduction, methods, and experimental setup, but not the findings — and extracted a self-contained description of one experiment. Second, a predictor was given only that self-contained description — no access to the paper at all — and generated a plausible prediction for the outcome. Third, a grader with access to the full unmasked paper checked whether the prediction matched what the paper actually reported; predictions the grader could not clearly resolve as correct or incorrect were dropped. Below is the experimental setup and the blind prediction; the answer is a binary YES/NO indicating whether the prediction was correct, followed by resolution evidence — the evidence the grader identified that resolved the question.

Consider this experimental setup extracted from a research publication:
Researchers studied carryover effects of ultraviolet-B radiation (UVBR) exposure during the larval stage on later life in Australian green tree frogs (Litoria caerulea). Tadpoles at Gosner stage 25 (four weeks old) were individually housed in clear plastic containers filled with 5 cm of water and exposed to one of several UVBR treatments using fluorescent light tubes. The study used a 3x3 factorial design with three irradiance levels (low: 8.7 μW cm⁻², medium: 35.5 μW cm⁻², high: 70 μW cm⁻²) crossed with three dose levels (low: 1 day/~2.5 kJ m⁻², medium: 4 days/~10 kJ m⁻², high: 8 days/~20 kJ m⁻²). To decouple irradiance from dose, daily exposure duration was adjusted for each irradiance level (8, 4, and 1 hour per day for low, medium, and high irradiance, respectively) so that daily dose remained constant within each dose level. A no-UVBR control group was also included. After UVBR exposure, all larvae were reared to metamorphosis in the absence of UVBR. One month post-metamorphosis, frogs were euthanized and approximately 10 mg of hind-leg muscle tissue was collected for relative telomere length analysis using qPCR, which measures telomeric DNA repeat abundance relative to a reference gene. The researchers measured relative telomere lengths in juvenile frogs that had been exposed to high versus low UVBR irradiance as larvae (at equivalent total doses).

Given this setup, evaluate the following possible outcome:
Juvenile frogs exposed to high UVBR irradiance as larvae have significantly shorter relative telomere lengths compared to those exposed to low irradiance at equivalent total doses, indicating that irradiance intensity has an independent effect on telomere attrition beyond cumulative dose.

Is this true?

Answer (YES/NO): NO